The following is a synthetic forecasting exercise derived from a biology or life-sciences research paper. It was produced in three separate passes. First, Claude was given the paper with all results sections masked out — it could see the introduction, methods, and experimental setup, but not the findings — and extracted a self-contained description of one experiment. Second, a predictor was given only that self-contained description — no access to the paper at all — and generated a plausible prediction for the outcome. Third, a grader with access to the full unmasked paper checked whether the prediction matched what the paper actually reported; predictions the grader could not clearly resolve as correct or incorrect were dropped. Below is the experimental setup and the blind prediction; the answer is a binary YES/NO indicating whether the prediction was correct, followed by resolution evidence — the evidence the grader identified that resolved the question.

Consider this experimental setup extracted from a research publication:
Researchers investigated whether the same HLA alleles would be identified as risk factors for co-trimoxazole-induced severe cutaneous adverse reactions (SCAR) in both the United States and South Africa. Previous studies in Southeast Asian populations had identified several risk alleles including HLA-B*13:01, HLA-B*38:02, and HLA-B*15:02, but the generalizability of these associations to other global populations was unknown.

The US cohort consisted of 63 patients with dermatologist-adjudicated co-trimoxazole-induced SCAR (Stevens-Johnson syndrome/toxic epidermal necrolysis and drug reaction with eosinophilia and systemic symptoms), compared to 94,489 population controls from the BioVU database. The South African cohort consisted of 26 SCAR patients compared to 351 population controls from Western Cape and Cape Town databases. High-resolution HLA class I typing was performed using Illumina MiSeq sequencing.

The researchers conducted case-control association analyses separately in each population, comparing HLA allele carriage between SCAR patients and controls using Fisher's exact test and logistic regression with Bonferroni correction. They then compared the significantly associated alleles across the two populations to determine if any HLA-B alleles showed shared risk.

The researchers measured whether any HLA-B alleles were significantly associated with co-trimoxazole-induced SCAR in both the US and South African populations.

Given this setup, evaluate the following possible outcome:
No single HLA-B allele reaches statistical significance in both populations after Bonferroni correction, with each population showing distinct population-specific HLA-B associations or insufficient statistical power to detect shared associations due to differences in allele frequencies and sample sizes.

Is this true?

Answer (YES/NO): NO